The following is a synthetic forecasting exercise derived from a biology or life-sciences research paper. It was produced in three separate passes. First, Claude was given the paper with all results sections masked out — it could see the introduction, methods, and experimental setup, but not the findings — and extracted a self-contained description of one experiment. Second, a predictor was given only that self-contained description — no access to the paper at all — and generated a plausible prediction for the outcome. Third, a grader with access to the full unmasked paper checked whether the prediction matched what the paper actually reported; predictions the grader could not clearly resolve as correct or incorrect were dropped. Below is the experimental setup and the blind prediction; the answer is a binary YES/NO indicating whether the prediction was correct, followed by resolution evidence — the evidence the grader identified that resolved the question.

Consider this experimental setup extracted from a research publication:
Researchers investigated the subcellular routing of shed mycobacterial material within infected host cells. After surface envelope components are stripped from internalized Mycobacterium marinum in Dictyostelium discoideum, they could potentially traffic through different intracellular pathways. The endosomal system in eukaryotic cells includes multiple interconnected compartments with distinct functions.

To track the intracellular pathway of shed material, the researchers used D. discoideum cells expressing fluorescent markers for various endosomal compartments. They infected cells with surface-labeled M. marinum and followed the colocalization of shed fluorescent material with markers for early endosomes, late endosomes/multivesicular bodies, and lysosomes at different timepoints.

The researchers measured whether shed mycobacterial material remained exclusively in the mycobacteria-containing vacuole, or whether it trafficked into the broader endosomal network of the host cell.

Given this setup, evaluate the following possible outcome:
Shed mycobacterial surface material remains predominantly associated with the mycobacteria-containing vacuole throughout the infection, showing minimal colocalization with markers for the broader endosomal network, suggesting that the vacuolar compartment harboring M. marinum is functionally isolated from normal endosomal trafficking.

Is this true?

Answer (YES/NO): NO